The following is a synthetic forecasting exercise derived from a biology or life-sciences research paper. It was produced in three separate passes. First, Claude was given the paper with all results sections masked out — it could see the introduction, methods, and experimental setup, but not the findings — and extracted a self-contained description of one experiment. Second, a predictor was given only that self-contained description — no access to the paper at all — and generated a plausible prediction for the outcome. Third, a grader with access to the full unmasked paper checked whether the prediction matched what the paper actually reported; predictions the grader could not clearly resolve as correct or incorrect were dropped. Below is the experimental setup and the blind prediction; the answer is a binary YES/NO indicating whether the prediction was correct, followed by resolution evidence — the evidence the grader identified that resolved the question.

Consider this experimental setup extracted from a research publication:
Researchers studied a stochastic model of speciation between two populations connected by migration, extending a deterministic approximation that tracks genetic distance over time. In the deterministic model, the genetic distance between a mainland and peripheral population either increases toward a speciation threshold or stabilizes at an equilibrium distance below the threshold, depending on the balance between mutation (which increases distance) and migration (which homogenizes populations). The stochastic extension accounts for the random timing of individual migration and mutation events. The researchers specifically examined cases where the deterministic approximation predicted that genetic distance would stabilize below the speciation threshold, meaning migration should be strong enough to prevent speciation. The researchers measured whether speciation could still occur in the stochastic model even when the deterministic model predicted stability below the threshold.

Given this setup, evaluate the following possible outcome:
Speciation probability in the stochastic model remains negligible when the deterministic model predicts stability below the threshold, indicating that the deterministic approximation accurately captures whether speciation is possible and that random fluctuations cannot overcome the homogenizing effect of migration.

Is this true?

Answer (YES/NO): NO